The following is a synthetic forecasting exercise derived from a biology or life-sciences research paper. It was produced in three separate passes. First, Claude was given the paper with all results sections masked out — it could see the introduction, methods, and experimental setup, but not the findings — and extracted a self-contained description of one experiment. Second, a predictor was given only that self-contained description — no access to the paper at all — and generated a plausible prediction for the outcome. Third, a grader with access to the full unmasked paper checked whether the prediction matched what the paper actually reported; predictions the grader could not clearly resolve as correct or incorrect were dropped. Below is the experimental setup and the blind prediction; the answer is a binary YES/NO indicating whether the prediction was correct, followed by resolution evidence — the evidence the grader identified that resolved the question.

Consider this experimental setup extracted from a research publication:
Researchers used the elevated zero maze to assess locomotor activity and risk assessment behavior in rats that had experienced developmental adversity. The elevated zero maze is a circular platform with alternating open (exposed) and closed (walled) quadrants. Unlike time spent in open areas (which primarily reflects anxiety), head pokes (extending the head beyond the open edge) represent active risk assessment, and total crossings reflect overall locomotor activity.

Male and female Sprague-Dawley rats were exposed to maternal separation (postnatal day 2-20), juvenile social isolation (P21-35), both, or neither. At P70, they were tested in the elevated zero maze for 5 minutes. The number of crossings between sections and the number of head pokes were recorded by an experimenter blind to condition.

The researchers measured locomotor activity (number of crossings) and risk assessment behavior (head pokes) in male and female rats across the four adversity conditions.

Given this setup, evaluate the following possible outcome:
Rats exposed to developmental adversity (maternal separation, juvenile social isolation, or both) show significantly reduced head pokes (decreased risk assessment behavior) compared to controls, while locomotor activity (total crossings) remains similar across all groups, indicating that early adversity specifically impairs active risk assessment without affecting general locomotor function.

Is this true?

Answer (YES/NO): NO